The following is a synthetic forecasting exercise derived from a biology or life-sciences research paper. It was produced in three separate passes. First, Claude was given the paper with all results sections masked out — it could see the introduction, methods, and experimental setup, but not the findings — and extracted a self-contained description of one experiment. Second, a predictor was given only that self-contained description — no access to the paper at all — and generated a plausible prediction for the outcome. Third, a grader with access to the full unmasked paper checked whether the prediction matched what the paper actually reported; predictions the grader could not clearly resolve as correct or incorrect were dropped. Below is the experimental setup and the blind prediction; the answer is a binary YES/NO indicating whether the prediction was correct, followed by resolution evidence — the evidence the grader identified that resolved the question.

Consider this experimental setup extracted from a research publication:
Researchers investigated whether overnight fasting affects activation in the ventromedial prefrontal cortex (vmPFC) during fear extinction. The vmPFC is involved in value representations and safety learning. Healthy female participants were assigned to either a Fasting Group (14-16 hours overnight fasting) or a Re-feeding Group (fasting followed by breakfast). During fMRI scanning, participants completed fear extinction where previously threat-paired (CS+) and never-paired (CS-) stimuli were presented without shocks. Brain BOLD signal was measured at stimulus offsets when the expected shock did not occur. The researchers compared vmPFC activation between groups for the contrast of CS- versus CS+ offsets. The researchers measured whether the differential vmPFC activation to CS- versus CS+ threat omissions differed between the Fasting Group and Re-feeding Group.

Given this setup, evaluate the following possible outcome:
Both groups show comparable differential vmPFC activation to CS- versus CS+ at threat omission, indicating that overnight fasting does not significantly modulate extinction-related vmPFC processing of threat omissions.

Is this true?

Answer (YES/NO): NO